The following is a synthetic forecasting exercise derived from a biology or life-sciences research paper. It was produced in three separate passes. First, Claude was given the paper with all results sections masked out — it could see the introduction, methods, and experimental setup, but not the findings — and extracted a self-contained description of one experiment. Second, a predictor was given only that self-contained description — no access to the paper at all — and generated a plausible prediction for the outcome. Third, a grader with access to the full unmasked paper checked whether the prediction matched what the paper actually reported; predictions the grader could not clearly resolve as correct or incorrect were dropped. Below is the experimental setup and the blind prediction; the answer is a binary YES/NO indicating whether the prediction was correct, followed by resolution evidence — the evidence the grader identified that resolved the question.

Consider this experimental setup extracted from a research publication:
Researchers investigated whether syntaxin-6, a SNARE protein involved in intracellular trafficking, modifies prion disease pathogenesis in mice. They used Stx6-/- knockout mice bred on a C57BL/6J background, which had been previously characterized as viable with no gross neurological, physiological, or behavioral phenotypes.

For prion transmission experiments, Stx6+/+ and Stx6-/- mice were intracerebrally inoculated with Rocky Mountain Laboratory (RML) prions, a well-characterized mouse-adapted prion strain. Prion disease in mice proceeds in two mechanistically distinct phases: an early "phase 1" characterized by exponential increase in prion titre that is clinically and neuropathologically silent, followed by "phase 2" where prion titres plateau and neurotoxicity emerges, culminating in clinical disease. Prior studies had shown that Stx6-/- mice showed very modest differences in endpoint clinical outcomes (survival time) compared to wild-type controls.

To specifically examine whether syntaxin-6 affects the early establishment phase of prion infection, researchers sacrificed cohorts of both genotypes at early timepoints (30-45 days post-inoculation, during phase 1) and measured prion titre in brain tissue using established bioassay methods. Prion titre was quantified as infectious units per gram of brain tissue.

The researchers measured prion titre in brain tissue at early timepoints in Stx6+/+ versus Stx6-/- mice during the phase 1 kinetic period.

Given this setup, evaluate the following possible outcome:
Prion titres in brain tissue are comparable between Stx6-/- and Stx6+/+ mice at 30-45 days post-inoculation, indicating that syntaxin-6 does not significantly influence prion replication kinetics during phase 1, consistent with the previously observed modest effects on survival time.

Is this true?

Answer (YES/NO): YES